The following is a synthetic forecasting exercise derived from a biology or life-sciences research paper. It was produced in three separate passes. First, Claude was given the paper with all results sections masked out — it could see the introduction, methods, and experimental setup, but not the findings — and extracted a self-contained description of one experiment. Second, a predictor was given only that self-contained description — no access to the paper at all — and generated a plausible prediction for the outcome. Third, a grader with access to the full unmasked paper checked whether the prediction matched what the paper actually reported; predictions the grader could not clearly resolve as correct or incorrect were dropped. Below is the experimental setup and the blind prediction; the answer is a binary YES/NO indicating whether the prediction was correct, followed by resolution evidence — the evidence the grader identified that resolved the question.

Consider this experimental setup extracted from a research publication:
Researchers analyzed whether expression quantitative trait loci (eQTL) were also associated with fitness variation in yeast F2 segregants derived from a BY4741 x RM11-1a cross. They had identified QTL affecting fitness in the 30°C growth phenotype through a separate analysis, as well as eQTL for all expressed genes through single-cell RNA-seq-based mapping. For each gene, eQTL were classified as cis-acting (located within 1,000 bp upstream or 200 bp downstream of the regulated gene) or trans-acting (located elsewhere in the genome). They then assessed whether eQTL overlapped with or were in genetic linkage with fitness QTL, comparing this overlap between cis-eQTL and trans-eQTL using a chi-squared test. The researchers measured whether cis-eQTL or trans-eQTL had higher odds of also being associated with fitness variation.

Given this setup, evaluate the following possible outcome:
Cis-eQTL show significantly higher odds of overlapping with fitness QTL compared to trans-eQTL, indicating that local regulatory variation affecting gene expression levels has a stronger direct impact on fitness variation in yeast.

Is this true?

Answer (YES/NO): NO